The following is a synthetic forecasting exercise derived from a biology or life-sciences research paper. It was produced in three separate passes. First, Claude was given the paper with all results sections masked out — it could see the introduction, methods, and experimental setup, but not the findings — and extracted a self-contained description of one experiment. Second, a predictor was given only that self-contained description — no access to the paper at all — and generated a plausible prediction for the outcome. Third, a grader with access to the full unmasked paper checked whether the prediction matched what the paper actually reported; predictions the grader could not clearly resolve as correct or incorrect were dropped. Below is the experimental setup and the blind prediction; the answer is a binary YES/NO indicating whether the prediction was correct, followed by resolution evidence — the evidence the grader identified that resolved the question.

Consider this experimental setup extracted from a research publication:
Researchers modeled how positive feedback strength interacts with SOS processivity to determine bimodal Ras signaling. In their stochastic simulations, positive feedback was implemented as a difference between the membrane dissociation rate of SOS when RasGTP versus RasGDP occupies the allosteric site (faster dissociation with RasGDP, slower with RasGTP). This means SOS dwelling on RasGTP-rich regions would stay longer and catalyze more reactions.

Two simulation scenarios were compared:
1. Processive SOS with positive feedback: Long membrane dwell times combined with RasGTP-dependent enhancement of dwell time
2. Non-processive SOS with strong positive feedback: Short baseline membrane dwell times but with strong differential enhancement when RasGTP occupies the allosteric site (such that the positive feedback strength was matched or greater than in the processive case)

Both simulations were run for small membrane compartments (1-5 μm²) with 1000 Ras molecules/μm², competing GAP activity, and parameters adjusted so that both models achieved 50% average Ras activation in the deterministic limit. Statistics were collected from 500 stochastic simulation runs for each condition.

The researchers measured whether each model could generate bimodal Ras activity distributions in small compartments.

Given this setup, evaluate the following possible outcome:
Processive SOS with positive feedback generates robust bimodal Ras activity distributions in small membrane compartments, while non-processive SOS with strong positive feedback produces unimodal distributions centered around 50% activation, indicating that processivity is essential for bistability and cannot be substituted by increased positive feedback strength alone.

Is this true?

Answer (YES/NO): NO